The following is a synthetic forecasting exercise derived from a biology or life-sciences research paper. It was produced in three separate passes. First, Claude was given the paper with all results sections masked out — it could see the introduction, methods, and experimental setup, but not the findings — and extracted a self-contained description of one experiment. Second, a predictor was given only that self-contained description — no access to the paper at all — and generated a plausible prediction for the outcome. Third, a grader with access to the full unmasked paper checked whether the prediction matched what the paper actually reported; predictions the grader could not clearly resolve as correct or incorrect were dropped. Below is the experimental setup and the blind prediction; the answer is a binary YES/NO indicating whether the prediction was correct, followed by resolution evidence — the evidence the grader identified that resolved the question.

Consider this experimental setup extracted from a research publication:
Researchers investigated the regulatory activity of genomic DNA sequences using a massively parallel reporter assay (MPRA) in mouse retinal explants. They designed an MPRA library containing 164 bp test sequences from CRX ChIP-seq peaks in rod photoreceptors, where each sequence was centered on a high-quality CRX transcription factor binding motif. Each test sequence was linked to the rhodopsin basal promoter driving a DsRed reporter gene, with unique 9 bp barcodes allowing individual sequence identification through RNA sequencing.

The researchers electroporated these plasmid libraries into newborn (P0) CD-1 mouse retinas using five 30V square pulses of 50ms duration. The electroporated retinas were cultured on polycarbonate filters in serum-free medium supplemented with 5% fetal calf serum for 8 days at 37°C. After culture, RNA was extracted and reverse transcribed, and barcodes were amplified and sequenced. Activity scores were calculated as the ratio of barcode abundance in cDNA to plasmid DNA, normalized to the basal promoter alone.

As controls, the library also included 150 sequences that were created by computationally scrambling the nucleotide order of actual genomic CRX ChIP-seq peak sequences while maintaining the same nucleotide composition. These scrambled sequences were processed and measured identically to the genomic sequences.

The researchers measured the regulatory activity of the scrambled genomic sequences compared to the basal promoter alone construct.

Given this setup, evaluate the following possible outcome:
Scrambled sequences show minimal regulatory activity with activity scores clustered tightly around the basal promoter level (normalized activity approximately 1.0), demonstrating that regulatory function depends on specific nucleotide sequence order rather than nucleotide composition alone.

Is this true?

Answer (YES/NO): YES